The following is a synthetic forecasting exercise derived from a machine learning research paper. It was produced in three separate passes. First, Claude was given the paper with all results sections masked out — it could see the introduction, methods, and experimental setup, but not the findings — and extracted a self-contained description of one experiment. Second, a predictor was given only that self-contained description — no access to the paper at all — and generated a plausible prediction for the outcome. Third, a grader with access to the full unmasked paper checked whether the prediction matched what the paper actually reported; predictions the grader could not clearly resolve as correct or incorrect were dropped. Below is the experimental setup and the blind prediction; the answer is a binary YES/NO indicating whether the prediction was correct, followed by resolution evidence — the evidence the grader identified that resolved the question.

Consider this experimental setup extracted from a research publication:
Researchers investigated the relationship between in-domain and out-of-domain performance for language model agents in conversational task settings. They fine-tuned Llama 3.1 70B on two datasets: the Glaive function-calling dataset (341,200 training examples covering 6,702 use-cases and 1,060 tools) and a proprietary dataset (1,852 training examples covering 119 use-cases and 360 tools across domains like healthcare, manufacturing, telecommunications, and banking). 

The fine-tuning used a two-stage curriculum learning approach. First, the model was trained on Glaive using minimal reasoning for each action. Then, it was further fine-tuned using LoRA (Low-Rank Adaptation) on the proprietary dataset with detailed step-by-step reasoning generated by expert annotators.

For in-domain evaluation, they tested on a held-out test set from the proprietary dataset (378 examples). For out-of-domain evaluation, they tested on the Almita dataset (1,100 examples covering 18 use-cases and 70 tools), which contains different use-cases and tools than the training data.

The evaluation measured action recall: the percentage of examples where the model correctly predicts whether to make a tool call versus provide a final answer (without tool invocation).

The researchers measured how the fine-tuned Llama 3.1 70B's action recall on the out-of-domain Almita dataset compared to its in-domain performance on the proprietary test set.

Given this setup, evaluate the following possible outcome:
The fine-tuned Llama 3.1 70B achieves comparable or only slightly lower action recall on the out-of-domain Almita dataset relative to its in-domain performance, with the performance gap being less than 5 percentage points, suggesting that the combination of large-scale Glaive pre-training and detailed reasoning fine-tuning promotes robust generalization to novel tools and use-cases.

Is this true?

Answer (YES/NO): YES